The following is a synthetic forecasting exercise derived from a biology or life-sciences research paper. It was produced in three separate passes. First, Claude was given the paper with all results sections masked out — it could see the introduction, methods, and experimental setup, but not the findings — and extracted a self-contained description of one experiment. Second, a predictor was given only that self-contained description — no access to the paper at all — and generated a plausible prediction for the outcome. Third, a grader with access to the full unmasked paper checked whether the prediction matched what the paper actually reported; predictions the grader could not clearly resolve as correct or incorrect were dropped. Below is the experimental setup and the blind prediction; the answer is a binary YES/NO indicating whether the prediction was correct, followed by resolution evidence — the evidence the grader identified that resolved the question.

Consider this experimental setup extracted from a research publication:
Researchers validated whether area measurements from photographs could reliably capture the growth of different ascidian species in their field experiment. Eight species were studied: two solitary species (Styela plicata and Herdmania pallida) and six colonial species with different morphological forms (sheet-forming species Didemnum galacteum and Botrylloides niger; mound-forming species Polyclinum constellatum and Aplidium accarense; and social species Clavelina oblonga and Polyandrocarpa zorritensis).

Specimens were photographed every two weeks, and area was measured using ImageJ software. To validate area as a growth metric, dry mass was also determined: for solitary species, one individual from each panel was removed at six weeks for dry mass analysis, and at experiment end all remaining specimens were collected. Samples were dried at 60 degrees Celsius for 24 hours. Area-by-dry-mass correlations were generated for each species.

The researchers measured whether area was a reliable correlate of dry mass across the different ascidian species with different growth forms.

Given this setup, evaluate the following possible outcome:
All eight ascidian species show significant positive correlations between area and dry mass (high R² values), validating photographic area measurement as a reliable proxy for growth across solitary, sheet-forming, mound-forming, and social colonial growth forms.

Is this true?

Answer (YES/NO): NO